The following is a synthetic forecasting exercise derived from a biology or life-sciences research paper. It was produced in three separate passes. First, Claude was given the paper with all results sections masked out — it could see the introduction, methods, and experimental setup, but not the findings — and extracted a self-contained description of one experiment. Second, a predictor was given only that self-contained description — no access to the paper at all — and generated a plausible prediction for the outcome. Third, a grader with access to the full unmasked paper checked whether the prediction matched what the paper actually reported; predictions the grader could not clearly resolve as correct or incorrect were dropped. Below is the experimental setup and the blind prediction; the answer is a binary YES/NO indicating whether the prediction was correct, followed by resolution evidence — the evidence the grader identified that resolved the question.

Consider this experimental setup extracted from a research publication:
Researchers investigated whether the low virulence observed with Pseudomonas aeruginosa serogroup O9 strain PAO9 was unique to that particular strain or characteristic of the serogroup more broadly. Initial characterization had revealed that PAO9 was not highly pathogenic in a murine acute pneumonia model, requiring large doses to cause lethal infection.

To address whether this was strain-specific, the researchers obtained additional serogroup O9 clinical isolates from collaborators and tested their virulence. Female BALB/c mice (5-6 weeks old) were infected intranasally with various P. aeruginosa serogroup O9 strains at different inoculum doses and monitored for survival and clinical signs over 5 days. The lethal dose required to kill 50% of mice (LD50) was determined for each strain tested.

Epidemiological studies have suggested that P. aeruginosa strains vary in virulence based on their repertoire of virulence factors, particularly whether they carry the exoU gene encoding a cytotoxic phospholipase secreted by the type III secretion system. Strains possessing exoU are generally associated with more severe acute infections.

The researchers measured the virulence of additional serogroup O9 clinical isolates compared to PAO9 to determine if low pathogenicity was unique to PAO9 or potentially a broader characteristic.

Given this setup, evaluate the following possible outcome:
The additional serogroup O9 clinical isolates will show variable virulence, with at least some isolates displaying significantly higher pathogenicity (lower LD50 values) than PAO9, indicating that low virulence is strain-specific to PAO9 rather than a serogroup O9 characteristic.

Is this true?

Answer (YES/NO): NO